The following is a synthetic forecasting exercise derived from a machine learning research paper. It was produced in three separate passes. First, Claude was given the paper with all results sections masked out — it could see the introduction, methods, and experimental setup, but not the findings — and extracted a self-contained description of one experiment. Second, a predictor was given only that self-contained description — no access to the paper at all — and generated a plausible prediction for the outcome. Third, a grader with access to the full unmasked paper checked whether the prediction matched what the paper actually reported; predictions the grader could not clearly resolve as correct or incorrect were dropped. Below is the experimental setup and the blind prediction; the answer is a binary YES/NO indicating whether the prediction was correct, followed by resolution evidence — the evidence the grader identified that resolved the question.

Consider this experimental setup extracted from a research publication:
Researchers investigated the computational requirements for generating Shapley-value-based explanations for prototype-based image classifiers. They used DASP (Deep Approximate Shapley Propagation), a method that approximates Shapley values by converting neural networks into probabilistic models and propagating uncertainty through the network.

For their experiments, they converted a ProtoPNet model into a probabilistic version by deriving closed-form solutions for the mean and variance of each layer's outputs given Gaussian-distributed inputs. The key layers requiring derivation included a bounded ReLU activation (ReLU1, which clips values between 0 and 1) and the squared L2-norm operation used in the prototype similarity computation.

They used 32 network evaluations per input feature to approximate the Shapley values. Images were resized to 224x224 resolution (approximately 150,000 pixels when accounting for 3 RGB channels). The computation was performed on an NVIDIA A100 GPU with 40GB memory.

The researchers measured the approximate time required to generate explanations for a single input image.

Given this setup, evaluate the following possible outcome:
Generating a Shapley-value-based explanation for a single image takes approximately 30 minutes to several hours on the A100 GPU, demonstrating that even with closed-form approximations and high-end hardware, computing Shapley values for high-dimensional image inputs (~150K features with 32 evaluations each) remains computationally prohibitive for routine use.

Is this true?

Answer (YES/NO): YES